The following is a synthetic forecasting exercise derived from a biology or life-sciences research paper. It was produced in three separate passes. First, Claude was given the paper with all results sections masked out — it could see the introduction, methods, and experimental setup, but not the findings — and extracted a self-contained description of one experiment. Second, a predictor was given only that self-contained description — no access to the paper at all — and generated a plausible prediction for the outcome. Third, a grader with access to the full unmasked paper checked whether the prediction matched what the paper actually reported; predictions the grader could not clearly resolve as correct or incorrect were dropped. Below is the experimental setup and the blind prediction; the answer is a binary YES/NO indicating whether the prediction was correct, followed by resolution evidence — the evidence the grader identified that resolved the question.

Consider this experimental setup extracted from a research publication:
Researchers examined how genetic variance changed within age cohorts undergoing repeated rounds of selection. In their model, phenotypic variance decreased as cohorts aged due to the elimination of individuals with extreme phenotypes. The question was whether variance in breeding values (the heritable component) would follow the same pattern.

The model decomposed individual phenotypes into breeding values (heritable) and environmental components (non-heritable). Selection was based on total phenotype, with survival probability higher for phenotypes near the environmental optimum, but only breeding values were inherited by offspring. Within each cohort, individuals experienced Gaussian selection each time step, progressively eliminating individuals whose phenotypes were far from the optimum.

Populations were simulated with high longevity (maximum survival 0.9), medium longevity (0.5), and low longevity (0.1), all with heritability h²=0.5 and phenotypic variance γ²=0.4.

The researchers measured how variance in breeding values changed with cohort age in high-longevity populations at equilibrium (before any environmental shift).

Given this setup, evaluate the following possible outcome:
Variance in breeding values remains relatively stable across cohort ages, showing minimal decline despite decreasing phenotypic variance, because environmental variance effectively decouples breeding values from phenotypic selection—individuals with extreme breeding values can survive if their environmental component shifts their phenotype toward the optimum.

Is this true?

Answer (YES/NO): YES